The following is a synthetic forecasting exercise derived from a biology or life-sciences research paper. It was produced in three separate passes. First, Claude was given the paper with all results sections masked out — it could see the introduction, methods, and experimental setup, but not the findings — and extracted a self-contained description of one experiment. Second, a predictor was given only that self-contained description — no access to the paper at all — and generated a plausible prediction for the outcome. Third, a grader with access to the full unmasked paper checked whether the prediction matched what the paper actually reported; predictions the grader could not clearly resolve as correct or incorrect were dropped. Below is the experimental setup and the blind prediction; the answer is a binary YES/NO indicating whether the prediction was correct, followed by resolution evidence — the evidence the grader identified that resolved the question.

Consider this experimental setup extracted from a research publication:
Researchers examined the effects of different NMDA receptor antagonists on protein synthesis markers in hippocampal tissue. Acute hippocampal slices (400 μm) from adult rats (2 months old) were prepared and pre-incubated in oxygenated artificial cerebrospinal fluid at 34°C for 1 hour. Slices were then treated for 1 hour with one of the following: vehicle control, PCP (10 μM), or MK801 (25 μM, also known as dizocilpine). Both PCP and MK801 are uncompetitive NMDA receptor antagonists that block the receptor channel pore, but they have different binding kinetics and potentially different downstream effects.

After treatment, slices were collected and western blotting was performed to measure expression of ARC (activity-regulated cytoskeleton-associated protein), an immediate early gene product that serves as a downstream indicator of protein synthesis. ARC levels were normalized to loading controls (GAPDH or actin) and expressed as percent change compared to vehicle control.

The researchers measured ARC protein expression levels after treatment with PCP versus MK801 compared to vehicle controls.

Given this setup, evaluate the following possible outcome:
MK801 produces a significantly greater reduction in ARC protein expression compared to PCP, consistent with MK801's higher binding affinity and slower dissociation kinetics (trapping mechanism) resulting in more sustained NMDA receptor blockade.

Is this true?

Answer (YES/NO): NO